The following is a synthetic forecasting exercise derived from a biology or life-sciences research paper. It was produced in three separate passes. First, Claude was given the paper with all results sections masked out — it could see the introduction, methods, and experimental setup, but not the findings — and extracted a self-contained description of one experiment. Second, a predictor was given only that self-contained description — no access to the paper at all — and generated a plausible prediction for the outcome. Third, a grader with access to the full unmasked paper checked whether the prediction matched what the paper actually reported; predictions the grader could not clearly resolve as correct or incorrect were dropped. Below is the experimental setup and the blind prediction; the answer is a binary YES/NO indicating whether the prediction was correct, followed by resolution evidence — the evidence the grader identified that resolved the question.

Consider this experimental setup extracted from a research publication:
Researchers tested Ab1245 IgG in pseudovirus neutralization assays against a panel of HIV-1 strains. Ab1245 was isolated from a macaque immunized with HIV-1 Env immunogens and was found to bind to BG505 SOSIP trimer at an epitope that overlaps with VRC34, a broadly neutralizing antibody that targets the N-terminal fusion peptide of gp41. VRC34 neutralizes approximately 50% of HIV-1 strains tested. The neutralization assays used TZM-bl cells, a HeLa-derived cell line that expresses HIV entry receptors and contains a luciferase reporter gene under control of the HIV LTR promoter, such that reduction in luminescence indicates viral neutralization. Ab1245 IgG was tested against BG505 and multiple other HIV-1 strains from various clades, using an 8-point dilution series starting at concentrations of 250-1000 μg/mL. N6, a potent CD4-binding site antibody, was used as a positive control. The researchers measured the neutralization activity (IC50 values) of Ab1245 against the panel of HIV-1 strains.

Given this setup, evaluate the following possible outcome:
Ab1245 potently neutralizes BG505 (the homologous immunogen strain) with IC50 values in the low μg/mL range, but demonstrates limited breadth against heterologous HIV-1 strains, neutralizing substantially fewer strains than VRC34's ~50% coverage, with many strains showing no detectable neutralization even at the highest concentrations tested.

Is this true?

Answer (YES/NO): NO